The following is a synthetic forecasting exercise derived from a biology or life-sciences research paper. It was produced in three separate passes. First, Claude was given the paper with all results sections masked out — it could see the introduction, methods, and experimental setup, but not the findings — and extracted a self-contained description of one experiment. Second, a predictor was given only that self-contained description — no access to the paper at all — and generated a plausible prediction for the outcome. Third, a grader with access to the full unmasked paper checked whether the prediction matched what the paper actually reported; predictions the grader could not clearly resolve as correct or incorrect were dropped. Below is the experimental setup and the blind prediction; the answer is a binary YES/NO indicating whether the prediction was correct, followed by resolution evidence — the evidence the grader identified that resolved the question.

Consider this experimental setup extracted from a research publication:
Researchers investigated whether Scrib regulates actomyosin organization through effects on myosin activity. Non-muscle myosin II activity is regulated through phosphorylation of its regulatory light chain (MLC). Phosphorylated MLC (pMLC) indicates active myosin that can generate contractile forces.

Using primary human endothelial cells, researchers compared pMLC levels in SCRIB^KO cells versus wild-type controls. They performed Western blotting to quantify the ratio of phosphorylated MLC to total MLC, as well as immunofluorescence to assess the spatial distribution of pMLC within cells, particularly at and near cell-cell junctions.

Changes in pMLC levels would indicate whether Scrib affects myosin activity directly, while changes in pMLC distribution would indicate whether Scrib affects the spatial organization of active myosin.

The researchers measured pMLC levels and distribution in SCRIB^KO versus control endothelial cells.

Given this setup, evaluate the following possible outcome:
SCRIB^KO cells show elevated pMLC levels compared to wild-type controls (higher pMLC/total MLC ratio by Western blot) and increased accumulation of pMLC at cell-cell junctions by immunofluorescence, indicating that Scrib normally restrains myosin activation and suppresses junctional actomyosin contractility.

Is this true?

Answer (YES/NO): NO